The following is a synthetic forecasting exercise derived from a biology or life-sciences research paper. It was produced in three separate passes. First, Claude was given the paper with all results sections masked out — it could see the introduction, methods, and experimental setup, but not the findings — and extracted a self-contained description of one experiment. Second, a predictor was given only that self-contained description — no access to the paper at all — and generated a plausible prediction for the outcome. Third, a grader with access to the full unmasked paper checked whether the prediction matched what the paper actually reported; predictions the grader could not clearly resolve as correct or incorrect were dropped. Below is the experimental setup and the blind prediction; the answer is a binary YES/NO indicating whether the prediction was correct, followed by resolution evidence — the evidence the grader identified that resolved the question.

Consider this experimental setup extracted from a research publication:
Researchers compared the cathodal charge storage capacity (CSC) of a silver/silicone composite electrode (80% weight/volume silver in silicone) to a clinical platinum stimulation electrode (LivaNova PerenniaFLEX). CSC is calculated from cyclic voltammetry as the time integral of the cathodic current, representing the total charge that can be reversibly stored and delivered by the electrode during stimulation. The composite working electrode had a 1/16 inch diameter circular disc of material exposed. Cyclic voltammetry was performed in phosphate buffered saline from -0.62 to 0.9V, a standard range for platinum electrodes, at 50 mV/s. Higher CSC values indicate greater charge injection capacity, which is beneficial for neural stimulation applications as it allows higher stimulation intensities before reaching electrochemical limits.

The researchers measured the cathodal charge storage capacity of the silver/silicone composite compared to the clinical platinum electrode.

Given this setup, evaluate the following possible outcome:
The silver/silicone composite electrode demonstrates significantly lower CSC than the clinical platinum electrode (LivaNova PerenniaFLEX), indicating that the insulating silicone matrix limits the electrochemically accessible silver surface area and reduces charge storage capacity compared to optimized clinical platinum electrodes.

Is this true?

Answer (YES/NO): NO